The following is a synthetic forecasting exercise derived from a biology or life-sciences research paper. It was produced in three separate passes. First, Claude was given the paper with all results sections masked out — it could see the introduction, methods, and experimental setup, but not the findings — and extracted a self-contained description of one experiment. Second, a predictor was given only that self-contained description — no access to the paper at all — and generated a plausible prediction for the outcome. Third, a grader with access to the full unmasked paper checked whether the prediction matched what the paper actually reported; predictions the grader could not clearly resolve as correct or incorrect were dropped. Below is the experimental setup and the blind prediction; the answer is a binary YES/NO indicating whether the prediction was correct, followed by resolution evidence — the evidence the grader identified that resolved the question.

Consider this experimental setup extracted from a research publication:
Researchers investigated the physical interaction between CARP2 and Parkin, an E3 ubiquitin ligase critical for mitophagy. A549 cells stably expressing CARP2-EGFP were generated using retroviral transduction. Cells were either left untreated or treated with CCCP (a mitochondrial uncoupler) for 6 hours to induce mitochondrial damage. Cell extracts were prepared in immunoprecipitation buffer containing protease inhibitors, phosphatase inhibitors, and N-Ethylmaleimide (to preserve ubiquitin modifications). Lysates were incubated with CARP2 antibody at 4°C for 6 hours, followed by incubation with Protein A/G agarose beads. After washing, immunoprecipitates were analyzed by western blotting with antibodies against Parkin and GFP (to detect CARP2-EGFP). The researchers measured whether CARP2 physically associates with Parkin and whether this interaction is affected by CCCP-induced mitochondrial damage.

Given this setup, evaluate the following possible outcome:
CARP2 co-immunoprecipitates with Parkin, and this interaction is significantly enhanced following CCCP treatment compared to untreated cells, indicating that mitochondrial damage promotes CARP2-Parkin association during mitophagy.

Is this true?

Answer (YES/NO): YES